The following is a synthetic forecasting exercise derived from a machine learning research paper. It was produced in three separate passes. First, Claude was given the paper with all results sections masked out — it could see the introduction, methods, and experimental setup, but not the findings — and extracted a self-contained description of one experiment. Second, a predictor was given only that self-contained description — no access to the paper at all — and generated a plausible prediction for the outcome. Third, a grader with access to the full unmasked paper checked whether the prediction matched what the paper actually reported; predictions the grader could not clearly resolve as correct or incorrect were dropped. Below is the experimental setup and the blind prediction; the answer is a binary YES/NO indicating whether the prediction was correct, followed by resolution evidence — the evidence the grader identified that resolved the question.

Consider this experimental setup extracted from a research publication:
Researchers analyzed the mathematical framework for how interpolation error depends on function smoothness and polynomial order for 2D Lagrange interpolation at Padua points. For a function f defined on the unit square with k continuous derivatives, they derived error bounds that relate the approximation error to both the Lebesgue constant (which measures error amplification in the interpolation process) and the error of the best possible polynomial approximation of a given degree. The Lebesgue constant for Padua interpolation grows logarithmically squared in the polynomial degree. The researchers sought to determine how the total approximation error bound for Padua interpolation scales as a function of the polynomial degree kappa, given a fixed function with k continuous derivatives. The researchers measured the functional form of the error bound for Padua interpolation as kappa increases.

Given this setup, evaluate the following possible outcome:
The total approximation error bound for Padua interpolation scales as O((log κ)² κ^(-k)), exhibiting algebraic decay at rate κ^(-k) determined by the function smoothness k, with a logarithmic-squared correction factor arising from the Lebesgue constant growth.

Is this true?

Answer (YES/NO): YES